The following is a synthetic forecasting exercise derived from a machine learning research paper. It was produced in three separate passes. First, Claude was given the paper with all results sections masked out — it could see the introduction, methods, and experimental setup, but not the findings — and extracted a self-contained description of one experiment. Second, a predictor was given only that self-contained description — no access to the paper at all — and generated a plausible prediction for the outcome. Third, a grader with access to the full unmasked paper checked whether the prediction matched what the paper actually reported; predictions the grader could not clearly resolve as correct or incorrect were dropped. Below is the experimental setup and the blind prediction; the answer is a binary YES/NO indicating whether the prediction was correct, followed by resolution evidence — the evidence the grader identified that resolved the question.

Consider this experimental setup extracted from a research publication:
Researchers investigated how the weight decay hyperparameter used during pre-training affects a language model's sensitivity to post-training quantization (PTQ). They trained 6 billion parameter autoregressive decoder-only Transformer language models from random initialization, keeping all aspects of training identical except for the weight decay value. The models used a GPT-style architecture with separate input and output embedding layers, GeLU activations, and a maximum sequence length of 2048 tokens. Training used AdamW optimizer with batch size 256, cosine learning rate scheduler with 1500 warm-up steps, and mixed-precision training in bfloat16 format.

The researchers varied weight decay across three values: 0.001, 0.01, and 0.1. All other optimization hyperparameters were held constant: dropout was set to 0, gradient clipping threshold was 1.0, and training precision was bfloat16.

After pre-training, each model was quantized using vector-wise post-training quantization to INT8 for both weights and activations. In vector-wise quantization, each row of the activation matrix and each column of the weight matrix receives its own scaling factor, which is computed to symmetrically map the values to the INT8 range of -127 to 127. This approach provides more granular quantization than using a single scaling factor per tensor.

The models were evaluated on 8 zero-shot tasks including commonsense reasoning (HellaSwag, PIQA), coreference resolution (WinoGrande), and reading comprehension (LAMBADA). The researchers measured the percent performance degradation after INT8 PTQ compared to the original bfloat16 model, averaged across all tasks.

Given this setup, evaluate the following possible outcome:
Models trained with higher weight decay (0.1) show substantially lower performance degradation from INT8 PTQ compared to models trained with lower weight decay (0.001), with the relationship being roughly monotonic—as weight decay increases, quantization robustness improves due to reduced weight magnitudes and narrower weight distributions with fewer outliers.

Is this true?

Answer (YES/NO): YES